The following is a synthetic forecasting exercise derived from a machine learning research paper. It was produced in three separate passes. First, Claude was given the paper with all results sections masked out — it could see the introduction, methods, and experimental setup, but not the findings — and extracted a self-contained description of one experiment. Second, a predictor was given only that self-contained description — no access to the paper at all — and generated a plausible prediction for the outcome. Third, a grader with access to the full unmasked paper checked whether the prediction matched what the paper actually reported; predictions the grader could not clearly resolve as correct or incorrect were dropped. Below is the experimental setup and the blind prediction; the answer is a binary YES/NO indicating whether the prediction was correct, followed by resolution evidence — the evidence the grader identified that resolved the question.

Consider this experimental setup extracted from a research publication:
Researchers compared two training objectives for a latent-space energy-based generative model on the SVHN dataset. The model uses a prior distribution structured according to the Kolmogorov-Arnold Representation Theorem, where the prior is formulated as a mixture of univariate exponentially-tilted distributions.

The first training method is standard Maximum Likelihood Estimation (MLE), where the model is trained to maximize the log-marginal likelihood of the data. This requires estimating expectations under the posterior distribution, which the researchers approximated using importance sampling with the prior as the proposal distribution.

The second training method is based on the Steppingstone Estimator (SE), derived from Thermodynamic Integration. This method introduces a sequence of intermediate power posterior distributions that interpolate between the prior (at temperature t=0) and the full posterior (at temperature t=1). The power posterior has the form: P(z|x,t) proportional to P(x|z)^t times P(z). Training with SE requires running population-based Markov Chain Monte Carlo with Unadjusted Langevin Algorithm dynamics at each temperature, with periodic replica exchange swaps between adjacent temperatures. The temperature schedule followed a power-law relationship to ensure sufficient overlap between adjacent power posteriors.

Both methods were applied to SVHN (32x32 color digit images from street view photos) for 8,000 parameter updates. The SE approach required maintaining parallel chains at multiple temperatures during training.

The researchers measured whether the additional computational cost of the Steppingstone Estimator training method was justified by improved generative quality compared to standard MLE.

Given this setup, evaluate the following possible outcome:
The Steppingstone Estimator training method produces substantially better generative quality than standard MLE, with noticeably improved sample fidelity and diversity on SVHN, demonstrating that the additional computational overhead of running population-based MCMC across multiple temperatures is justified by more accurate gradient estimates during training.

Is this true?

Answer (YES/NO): NO